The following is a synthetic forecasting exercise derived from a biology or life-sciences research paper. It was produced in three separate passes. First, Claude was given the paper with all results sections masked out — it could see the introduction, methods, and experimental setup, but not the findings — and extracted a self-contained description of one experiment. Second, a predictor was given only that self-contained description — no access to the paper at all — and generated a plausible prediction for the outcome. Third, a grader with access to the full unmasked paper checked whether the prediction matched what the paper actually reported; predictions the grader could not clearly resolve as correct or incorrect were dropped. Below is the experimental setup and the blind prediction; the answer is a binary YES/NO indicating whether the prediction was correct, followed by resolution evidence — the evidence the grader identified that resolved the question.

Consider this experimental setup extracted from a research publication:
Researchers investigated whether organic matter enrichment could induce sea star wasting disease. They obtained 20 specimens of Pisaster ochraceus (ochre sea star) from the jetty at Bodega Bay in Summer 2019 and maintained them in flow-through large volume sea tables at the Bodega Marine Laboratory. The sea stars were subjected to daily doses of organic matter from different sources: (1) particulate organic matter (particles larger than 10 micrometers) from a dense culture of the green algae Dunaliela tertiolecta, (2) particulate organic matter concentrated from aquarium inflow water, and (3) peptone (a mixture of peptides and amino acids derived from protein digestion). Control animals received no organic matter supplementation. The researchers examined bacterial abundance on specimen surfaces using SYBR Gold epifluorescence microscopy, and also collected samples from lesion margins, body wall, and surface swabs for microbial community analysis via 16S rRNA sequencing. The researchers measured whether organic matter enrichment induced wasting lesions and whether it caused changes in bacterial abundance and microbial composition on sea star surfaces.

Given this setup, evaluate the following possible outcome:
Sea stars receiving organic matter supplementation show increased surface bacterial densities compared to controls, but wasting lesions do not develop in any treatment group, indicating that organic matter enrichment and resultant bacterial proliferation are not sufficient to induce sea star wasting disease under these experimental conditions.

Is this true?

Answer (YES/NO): NO